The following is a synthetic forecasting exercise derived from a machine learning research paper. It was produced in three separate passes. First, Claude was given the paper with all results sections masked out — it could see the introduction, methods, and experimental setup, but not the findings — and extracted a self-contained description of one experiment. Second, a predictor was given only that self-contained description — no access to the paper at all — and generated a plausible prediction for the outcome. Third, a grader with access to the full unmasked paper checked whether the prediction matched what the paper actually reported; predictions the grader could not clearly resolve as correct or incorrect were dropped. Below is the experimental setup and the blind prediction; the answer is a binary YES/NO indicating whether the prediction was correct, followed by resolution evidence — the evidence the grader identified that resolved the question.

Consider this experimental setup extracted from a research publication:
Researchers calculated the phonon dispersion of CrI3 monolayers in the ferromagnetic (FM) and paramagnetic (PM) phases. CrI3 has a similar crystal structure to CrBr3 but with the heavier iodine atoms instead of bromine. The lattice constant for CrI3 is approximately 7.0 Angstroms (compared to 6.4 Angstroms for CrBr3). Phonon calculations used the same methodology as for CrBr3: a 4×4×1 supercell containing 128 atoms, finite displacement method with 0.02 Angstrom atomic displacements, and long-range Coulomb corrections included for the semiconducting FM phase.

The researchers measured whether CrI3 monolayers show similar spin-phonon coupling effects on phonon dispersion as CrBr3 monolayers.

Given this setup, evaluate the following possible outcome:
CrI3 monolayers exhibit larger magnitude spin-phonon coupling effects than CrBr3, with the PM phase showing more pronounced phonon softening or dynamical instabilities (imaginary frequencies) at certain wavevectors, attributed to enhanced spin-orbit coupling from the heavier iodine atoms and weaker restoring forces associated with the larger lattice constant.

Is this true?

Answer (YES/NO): NO